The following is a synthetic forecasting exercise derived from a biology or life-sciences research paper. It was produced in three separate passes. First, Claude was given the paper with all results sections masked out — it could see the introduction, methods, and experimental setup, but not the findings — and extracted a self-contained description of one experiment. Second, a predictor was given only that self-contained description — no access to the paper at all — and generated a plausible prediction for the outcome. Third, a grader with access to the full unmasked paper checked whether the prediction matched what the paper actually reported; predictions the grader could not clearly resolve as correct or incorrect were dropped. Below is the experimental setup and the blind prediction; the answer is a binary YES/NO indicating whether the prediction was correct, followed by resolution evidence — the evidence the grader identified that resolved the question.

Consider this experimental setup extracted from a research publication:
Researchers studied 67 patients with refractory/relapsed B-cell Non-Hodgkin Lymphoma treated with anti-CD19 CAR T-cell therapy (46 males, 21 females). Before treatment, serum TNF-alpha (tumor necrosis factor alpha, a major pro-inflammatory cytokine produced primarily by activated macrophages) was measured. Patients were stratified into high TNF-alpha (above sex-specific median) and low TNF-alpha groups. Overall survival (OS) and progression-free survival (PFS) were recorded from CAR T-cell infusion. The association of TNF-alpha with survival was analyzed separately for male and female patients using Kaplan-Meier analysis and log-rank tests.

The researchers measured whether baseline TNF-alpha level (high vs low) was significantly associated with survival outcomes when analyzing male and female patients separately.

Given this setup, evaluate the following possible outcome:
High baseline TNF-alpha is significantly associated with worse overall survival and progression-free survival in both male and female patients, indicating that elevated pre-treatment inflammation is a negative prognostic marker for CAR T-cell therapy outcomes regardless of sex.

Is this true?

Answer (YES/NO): NO